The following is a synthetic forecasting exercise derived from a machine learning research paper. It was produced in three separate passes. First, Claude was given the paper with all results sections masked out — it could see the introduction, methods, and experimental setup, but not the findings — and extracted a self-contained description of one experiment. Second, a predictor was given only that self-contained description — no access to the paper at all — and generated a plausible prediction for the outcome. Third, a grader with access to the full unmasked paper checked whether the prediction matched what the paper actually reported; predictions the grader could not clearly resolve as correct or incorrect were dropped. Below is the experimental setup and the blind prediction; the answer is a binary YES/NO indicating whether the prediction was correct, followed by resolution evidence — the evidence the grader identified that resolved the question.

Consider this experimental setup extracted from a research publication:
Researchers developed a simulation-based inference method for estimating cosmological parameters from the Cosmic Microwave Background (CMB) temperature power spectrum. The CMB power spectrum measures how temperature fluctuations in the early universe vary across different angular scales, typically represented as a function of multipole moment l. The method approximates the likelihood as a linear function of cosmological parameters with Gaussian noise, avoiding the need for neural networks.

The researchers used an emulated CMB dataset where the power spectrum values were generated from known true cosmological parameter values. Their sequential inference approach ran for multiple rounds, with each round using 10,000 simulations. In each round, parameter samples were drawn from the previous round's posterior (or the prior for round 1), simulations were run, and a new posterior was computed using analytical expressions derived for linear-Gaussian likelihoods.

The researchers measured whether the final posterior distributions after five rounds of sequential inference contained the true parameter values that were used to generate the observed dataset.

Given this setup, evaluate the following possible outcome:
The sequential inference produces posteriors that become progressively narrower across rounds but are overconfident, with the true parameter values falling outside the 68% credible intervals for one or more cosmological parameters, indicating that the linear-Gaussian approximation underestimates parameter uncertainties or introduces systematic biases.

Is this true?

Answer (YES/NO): NO